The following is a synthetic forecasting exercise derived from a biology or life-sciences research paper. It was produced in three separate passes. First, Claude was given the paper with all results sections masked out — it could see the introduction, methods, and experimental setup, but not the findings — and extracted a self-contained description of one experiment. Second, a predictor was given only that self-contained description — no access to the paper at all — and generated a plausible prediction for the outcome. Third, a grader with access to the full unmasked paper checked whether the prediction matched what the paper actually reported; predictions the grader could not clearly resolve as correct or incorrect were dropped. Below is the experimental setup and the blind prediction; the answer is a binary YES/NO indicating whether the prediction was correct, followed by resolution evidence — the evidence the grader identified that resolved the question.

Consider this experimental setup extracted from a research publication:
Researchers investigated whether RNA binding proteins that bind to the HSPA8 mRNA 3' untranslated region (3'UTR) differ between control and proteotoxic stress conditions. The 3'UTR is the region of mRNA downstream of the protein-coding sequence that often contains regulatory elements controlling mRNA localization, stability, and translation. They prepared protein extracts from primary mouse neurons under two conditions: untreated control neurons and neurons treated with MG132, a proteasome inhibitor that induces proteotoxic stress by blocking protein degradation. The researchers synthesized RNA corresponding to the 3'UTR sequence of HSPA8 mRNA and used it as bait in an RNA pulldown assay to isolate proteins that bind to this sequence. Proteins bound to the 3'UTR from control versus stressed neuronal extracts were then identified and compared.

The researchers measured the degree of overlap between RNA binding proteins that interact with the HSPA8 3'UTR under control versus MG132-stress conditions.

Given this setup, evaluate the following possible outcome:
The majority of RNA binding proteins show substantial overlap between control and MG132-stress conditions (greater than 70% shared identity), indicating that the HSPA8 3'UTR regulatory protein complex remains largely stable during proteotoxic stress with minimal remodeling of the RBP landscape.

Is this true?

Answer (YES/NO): NO